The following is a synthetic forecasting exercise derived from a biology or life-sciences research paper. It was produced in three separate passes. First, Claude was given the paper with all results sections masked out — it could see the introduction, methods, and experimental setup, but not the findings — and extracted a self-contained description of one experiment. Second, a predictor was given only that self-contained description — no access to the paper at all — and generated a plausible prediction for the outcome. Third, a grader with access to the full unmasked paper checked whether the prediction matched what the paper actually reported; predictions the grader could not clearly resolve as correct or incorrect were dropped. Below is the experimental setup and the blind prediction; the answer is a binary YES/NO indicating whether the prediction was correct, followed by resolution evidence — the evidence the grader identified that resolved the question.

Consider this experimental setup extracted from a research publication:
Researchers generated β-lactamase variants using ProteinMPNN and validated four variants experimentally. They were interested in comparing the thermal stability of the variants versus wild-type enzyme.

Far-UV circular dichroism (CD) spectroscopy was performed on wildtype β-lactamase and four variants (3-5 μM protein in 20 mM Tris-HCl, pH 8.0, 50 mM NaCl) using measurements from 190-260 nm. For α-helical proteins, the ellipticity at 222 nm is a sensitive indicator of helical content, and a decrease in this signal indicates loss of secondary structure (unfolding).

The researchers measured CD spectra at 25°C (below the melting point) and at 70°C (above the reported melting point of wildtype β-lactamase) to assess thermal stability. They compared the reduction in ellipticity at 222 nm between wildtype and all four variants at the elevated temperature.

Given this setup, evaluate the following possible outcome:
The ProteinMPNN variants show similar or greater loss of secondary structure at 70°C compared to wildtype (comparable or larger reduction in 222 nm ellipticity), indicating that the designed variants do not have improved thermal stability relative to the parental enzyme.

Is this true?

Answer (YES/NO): NO